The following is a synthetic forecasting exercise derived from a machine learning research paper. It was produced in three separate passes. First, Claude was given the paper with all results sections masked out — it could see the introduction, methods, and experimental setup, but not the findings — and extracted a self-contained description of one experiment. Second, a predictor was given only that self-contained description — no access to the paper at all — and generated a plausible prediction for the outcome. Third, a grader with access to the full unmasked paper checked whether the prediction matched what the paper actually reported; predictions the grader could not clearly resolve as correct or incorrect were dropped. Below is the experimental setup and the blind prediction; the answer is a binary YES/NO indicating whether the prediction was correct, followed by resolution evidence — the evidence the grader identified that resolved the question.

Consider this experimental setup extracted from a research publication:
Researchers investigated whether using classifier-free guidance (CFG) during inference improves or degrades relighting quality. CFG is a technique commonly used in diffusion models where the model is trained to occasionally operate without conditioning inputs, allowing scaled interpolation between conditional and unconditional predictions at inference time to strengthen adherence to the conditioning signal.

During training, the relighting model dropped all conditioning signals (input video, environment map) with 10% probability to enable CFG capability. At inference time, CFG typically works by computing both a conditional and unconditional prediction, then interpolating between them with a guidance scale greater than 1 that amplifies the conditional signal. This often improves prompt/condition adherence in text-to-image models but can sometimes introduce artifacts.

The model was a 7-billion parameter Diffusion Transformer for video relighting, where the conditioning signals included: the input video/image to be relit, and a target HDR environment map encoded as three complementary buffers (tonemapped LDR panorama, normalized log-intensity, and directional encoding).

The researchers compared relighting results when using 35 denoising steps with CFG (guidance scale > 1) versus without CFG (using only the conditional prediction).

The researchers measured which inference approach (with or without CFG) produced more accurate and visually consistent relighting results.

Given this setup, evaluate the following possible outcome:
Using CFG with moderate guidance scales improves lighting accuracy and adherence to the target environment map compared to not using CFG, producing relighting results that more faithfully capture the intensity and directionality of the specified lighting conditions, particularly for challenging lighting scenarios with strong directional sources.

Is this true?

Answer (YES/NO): NO